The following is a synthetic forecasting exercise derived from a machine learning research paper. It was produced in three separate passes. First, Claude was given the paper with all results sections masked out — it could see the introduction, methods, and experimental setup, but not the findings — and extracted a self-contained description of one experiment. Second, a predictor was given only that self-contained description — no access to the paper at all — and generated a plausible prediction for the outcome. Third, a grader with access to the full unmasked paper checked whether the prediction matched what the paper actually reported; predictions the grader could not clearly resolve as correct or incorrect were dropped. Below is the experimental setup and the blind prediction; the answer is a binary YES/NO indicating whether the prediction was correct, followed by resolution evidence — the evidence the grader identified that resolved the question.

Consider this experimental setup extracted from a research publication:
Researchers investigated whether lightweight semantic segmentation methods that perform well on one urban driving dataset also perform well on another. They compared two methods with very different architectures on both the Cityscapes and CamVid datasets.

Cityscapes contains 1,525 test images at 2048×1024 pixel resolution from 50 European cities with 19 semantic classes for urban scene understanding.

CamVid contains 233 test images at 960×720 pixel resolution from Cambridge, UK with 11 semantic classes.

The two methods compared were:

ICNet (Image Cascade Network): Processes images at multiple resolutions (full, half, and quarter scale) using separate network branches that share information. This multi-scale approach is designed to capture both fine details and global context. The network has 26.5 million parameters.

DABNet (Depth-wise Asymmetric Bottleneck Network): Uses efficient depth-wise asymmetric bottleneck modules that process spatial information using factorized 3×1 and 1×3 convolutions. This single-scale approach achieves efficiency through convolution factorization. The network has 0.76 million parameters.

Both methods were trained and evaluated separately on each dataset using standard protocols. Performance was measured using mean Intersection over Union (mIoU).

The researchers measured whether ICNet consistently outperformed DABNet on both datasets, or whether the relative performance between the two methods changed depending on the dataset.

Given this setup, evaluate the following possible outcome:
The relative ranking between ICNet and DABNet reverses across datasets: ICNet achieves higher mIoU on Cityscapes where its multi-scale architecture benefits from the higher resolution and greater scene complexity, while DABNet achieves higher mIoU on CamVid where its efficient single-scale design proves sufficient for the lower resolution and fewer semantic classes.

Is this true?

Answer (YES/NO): NO